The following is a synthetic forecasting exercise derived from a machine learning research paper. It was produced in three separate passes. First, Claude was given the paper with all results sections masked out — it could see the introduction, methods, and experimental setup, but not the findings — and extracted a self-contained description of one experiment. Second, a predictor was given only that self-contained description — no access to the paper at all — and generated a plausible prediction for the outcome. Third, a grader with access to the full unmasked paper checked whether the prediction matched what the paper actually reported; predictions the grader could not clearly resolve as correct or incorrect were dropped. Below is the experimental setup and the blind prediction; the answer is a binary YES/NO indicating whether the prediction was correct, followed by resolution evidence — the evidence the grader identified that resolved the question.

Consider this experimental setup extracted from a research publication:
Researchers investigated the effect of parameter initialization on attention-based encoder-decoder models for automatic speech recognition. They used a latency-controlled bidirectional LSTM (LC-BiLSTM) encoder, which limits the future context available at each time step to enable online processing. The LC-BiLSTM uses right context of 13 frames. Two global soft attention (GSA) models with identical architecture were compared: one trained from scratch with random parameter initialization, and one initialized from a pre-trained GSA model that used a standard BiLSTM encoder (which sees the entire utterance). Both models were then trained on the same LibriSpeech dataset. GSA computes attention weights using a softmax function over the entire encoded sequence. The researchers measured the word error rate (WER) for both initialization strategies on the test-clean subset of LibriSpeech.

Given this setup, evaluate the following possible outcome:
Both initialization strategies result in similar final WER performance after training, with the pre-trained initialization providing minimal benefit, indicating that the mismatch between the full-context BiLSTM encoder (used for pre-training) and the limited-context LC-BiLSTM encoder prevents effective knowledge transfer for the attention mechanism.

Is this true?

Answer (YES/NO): NO